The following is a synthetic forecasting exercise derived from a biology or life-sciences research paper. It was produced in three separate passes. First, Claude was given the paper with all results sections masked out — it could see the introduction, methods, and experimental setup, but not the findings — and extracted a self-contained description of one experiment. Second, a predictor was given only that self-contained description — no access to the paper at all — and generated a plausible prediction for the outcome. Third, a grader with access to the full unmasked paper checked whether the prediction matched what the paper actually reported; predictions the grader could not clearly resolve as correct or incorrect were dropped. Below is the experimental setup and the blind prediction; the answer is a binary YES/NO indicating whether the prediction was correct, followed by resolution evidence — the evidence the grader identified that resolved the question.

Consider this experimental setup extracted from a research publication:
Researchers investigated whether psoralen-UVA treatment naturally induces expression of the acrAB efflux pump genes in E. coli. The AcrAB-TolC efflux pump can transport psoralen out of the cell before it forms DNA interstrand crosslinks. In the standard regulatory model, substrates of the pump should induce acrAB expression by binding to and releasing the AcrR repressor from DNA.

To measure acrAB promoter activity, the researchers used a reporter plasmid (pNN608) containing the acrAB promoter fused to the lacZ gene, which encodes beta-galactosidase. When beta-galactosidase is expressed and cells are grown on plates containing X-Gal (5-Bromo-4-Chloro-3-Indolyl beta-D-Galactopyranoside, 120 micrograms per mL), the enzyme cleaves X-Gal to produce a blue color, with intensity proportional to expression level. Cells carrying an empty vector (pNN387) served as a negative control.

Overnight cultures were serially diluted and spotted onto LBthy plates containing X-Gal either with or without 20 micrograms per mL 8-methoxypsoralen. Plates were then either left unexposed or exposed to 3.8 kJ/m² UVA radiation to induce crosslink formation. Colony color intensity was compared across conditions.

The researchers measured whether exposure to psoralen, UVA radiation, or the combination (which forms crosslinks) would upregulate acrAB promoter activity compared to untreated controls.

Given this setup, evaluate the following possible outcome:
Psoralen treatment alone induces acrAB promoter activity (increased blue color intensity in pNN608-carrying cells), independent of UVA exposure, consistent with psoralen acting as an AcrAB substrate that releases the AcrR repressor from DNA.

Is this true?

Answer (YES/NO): NO